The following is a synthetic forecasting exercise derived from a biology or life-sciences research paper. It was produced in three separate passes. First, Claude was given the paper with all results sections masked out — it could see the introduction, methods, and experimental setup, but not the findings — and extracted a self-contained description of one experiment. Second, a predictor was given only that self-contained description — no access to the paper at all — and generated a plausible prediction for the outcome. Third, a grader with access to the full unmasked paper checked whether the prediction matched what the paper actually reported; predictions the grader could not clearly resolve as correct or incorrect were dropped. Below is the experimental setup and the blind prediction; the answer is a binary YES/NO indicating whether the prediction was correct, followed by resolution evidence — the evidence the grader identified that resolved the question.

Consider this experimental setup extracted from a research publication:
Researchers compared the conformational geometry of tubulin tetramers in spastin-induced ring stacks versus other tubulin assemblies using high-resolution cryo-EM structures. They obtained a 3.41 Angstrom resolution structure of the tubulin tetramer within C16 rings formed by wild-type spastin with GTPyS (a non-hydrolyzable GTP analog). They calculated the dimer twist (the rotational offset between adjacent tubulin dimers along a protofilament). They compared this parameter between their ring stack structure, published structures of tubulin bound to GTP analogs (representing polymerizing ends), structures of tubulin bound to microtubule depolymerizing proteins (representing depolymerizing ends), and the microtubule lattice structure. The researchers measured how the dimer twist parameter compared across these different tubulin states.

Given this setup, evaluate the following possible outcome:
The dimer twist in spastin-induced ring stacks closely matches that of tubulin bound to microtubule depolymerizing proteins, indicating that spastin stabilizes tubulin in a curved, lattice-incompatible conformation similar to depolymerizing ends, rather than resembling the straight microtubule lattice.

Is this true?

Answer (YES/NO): NO